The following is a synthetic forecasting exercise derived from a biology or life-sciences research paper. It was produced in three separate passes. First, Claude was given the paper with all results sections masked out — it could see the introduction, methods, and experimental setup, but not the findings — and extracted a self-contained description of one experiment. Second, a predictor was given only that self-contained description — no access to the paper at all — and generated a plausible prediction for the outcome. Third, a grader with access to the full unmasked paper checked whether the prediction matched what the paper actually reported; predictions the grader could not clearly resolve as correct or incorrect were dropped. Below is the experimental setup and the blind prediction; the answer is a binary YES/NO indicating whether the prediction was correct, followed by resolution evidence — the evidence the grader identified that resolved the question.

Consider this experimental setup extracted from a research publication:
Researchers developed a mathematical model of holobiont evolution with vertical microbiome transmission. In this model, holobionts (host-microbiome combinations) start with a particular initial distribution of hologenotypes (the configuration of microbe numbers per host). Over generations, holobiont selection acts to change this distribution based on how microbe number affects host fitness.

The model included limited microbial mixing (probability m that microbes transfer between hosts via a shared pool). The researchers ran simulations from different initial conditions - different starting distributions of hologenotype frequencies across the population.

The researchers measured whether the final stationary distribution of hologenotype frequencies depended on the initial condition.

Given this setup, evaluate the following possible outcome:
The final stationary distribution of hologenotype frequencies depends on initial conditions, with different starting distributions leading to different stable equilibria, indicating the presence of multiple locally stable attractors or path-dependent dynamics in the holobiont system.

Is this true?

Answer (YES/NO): YES